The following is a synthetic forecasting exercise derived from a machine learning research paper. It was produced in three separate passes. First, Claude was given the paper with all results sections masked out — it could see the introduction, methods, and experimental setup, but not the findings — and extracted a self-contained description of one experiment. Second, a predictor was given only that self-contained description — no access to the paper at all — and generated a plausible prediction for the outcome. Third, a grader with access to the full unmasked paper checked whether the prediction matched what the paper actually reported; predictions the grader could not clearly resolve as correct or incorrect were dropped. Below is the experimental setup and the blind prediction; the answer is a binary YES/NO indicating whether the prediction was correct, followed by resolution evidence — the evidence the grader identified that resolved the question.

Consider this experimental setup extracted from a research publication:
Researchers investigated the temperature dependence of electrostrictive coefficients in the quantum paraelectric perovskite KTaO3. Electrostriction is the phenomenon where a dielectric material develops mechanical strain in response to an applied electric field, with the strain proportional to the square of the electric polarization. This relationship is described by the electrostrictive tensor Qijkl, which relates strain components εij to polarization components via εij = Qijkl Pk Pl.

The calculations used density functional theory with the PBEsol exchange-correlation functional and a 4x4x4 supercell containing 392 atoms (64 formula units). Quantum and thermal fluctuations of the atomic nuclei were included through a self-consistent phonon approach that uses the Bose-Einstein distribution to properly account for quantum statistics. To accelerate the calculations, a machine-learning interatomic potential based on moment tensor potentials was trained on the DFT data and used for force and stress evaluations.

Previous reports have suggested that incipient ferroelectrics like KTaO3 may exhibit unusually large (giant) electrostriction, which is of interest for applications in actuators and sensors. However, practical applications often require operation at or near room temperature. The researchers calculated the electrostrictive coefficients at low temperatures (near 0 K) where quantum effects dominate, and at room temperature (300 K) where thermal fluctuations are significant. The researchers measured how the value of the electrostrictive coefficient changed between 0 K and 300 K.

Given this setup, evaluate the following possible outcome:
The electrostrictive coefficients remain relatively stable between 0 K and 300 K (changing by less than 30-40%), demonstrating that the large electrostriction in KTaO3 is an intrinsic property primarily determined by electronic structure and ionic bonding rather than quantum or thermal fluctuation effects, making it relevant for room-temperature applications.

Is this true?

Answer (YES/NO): YES